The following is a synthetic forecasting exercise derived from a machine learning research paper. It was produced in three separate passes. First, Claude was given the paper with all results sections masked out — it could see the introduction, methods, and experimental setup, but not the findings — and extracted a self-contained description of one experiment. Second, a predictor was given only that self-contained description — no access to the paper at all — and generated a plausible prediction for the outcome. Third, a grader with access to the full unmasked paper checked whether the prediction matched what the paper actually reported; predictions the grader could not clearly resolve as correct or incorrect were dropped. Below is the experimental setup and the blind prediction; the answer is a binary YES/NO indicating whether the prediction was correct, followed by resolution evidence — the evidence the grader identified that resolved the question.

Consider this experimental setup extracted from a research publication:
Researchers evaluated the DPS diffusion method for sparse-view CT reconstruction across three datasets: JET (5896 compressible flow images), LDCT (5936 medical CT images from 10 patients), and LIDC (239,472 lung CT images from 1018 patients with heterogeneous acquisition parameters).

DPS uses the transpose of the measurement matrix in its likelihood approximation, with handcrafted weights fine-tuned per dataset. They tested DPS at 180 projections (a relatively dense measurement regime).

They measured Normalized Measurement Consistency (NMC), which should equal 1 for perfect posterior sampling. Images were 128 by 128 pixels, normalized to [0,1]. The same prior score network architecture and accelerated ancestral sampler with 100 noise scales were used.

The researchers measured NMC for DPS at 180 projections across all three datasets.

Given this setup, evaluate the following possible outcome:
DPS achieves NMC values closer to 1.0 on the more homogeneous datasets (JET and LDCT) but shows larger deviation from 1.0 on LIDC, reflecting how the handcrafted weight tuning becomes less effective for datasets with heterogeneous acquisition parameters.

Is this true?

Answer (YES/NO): NO